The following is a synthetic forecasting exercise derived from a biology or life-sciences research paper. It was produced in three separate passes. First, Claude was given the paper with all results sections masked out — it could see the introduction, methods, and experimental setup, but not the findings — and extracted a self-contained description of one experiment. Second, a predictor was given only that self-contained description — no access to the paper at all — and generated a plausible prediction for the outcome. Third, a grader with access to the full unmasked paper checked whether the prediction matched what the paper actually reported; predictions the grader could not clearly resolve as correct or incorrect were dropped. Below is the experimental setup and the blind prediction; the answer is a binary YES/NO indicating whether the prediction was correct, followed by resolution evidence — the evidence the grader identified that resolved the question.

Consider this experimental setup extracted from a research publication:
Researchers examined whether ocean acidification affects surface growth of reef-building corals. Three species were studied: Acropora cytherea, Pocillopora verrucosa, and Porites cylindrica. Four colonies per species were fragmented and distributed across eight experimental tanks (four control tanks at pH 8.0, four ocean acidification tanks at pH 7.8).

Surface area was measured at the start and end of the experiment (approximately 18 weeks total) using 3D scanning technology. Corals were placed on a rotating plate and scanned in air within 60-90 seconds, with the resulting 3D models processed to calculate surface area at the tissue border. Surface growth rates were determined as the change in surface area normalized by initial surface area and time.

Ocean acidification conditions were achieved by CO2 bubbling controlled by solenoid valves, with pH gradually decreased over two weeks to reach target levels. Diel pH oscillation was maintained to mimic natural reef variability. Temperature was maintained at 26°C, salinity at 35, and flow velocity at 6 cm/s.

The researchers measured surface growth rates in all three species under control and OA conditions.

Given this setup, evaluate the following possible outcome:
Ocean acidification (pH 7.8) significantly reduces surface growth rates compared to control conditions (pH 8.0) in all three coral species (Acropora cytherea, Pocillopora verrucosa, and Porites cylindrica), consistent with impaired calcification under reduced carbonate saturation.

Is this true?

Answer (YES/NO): YES